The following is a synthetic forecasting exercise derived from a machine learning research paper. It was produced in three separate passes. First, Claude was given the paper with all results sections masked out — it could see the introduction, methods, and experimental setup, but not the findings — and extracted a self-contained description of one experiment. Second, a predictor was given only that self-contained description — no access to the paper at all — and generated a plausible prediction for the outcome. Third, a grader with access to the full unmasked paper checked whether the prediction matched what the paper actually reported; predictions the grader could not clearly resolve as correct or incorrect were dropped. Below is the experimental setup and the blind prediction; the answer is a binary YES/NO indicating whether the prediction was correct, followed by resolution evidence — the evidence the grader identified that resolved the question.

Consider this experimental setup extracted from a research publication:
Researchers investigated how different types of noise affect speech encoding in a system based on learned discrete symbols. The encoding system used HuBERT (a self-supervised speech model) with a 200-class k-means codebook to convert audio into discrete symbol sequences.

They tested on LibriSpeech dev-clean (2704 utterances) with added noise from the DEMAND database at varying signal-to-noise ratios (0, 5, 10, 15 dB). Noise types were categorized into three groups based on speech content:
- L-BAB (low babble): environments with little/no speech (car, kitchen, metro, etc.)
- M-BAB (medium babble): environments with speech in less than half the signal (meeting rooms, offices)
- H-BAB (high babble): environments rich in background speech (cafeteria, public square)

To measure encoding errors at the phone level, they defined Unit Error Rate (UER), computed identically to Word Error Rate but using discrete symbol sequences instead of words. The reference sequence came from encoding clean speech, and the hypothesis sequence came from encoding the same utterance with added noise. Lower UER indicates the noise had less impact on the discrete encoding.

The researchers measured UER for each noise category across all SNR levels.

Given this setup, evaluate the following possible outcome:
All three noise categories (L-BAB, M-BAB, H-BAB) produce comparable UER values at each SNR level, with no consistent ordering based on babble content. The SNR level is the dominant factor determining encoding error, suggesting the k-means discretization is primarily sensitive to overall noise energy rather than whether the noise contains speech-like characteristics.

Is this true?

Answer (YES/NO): NO